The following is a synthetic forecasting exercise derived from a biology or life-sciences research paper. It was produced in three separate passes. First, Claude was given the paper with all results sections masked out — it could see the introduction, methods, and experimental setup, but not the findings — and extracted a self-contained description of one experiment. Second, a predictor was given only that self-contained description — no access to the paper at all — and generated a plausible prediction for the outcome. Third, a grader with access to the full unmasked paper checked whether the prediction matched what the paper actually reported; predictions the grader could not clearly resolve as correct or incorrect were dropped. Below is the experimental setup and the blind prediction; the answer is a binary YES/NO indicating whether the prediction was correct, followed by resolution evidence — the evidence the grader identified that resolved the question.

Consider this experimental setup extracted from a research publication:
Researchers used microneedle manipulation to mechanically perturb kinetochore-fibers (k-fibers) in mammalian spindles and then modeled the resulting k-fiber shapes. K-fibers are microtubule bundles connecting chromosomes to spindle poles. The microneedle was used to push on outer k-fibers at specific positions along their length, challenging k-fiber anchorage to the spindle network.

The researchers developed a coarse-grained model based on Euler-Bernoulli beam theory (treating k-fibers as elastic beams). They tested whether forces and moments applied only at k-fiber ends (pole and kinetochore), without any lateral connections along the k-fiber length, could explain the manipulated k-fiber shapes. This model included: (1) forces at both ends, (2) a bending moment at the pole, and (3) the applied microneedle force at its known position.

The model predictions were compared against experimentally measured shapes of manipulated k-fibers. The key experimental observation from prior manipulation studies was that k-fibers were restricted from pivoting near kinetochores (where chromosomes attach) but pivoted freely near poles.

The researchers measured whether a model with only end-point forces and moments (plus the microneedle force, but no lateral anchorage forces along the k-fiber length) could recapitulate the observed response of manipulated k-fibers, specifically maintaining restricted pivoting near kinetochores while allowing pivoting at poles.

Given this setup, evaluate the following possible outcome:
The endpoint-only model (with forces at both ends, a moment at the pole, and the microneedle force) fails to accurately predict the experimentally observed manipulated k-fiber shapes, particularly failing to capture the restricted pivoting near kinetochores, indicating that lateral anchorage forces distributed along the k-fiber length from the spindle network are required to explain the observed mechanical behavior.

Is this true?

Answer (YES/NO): YES